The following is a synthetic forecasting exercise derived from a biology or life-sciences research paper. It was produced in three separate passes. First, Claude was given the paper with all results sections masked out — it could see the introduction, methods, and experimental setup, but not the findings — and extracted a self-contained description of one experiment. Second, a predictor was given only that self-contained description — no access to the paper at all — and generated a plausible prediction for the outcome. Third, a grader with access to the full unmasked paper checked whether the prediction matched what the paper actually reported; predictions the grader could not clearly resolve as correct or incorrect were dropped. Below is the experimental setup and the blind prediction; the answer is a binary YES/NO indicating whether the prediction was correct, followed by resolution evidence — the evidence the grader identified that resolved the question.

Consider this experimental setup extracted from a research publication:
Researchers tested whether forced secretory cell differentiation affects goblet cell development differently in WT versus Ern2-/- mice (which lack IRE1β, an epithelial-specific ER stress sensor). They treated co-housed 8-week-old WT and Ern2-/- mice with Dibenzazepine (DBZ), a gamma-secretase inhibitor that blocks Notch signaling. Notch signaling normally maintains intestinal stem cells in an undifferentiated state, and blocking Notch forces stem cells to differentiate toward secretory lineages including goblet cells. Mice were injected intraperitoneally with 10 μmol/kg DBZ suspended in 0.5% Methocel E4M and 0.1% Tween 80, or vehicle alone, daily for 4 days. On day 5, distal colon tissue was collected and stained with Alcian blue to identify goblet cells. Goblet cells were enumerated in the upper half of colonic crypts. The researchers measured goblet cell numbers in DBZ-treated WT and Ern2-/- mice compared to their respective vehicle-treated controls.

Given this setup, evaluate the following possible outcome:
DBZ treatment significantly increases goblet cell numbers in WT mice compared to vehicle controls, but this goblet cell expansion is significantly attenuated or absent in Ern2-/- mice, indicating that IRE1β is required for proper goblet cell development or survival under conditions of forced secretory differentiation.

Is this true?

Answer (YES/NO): YES